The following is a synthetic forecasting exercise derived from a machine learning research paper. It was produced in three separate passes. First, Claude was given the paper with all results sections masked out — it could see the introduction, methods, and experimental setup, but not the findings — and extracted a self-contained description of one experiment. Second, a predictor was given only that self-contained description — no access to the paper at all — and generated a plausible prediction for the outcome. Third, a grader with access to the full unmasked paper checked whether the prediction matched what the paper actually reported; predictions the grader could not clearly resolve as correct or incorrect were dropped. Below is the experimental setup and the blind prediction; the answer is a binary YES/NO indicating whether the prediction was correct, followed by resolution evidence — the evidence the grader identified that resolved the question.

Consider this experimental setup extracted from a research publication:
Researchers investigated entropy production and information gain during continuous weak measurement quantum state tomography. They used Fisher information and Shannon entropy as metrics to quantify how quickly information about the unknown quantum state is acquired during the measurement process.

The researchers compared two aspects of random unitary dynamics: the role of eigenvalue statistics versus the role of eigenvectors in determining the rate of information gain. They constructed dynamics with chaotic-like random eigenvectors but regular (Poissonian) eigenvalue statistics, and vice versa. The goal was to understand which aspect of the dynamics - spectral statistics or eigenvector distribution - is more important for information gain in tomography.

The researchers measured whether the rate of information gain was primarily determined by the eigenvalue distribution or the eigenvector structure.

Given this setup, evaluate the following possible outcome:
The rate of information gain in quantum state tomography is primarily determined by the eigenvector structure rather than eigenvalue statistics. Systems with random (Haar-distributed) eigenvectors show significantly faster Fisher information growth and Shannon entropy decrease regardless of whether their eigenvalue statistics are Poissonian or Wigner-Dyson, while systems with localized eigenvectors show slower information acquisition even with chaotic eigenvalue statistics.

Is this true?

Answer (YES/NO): YES